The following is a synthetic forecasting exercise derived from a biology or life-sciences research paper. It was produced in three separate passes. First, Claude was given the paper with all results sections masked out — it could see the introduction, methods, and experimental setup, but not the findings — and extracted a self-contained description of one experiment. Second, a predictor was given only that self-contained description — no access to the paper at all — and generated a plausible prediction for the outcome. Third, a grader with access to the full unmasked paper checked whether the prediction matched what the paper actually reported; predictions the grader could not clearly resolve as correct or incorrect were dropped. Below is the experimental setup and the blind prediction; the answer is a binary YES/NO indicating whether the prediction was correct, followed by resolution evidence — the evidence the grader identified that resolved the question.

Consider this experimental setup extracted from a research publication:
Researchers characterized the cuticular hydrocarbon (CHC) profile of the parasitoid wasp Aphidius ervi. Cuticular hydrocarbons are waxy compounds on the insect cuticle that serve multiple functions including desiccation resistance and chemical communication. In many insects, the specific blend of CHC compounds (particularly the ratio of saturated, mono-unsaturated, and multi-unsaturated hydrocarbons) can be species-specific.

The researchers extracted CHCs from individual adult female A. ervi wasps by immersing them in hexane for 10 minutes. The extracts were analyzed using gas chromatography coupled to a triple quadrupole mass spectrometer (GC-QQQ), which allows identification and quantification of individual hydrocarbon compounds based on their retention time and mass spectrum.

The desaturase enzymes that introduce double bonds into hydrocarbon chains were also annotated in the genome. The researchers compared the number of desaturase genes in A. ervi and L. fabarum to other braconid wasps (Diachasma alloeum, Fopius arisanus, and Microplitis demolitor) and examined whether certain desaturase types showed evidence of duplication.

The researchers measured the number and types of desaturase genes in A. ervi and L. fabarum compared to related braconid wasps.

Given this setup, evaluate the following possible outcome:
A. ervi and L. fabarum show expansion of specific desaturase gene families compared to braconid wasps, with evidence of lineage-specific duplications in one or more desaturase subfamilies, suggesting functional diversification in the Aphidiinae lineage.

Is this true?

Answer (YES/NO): NO